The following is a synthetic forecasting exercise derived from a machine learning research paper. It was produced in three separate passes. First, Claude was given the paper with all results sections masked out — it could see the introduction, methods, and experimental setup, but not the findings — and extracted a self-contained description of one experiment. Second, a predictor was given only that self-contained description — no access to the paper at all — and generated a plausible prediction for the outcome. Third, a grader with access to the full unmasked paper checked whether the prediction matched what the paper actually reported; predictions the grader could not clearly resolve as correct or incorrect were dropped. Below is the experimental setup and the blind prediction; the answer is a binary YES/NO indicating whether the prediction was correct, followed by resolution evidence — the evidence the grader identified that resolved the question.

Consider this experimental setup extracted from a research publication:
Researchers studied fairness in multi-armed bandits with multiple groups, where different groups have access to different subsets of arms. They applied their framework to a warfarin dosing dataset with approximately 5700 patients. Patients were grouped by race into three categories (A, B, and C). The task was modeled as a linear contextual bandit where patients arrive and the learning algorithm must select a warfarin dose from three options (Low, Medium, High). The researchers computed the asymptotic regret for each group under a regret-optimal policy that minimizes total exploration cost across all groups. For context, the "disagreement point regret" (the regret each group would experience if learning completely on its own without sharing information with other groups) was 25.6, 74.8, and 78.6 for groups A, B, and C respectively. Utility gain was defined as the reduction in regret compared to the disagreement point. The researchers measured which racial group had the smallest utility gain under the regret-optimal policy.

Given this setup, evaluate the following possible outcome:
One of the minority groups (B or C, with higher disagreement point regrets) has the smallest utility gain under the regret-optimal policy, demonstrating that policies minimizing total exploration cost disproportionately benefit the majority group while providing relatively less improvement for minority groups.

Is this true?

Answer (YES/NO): NO